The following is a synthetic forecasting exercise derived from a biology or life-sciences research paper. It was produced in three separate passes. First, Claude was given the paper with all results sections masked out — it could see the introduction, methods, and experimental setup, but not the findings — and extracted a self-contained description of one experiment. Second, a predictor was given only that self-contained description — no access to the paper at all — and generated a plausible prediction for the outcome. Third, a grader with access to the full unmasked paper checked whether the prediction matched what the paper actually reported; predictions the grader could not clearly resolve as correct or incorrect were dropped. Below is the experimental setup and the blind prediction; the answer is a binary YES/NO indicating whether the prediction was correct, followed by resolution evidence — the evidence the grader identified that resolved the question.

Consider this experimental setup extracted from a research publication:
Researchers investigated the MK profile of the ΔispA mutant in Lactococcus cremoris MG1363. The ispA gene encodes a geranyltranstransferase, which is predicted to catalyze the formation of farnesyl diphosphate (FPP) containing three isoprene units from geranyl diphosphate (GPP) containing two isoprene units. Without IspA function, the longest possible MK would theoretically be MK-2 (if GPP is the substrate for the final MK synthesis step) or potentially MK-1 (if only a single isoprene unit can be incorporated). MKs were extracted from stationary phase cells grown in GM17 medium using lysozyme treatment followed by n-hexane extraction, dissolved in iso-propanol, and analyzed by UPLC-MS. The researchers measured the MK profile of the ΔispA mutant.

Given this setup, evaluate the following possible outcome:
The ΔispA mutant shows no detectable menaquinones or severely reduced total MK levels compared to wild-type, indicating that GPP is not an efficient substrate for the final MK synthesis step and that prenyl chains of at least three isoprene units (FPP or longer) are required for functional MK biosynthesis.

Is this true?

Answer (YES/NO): NO